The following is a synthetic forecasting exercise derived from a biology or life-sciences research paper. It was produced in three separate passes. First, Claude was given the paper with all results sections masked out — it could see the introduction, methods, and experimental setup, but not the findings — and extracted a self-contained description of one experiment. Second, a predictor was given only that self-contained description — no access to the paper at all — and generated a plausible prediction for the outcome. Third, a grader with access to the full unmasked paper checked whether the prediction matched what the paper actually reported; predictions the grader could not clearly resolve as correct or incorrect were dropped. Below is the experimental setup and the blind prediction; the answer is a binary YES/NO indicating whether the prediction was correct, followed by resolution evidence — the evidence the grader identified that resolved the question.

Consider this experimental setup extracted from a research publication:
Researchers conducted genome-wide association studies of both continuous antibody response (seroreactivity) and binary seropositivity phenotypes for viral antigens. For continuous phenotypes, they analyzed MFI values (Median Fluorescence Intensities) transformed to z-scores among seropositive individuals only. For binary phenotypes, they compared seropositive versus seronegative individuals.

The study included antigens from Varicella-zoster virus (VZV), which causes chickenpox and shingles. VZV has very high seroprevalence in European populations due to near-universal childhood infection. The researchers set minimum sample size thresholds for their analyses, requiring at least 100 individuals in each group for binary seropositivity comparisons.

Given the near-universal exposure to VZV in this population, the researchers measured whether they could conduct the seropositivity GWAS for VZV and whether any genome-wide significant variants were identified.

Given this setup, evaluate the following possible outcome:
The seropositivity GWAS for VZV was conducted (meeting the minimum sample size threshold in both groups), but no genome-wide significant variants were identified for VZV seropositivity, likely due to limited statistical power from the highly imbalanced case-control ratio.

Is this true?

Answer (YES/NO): NO